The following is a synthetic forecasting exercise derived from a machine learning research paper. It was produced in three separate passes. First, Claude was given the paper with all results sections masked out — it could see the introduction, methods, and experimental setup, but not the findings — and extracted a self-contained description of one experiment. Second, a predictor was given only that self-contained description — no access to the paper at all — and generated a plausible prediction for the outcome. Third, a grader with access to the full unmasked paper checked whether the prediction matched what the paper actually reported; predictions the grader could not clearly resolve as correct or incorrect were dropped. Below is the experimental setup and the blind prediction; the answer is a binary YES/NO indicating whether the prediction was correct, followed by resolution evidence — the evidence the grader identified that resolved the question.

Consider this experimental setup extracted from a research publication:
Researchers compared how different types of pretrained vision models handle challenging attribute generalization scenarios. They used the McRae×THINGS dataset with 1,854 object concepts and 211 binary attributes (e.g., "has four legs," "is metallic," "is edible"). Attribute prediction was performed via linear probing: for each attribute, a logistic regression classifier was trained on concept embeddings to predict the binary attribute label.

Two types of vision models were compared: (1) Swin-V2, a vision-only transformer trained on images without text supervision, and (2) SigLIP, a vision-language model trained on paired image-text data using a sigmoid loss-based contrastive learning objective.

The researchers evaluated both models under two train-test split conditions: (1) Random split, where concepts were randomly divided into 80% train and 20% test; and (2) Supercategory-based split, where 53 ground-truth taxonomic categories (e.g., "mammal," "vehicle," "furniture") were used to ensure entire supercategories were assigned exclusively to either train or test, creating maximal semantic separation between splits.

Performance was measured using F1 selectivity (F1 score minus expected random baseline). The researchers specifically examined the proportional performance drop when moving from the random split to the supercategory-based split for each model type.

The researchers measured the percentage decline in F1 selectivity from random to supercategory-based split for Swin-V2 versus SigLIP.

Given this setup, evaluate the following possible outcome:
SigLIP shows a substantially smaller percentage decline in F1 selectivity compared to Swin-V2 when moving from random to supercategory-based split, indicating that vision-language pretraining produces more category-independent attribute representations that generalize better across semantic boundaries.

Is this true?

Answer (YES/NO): YES